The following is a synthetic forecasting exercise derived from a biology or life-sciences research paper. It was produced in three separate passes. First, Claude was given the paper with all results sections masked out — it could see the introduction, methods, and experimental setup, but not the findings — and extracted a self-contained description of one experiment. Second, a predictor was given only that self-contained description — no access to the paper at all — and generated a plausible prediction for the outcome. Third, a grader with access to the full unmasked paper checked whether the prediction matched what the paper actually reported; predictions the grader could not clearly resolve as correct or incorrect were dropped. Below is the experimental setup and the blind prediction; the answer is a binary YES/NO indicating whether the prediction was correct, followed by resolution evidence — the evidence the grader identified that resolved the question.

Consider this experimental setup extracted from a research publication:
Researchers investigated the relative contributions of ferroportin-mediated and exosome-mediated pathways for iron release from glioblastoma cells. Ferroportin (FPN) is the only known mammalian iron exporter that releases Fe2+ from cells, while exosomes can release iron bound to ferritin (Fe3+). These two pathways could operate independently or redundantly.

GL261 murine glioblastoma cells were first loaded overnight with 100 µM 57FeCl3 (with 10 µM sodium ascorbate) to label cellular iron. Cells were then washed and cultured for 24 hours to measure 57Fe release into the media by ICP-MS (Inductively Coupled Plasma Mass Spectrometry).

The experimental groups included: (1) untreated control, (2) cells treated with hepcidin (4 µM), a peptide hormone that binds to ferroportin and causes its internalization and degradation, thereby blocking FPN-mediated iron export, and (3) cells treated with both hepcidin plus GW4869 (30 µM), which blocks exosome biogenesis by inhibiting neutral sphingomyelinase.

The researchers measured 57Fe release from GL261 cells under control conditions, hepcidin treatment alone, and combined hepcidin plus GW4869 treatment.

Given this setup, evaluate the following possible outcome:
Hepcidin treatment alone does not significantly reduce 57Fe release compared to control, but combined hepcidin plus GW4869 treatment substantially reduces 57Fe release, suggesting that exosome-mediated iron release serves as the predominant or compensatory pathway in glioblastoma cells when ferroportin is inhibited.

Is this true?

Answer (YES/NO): NO